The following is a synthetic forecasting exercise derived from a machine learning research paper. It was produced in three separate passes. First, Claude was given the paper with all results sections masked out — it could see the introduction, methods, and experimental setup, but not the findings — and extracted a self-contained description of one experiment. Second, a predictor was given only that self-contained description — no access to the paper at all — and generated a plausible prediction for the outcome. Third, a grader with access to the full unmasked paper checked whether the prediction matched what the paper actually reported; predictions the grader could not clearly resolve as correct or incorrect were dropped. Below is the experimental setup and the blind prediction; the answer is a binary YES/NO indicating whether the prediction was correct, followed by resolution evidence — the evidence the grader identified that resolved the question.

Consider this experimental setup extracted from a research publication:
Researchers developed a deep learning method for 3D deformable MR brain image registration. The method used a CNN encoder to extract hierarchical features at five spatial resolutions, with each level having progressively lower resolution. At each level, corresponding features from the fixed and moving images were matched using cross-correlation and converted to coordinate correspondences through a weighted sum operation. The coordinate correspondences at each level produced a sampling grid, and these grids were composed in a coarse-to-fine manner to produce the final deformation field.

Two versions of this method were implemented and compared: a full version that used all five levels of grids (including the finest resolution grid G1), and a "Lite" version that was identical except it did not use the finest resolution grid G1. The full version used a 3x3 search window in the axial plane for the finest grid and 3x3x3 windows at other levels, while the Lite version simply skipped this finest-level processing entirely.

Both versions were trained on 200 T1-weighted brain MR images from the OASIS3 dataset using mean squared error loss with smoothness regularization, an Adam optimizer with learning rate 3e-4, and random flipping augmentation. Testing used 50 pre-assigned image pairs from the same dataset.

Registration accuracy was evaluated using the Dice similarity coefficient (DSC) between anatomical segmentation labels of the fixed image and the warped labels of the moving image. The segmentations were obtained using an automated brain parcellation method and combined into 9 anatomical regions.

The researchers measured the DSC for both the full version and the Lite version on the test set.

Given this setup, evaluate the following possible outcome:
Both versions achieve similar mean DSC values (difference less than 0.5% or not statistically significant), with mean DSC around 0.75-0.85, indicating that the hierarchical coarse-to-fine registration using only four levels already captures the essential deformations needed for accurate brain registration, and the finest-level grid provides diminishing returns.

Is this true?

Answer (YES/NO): NO